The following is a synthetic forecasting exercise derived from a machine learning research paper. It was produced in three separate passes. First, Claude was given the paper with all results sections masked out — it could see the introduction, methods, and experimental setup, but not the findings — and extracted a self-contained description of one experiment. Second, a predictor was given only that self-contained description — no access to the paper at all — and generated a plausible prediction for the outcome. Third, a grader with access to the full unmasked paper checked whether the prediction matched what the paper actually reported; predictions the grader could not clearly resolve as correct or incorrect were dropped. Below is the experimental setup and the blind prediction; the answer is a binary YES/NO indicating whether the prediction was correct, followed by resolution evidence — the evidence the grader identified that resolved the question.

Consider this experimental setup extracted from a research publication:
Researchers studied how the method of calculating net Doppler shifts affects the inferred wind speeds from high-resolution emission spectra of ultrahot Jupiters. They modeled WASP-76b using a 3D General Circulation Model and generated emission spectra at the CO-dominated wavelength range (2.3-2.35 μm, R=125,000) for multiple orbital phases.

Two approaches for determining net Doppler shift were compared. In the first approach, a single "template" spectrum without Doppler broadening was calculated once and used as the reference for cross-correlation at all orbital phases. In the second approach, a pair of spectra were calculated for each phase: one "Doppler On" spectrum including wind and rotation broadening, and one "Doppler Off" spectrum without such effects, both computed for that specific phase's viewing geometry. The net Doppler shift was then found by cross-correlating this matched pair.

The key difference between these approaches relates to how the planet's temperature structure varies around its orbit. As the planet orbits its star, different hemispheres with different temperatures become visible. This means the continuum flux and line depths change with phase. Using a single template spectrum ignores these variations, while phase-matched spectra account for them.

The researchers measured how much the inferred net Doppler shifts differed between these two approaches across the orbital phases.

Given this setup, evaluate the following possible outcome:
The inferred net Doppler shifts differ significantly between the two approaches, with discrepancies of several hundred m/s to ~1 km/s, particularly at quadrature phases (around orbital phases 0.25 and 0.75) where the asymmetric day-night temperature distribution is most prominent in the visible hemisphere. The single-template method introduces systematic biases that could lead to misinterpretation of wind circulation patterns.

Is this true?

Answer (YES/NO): NO